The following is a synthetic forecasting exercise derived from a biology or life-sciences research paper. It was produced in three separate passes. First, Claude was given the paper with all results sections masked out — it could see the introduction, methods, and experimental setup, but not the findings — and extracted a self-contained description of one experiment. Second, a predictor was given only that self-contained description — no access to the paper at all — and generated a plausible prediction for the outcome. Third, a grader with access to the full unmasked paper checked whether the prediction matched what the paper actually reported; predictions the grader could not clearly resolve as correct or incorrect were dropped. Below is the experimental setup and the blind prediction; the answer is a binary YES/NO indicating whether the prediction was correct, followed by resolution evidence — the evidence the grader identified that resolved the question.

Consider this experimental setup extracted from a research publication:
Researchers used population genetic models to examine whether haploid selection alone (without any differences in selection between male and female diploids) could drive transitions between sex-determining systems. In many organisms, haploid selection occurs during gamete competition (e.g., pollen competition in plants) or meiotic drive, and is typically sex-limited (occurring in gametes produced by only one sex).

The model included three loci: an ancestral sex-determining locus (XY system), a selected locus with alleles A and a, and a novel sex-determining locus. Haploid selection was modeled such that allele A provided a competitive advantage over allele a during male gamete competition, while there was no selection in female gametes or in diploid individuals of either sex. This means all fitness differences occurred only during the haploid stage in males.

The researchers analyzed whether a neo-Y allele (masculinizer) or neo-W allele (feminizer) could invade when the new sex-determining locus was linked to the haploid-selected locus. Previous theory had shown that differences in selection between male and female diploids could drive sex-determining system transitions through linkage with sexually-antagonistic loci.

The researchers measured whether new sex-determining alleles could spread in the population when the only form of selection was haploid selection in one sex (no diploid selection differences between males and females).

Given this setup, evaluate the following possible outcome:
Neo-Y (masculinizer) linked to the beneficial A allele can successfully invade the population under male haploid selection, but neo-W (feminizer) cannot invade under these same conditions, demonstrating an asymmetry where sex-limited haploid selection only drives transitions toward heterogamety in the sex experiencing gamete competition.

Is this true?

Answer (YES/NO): NO